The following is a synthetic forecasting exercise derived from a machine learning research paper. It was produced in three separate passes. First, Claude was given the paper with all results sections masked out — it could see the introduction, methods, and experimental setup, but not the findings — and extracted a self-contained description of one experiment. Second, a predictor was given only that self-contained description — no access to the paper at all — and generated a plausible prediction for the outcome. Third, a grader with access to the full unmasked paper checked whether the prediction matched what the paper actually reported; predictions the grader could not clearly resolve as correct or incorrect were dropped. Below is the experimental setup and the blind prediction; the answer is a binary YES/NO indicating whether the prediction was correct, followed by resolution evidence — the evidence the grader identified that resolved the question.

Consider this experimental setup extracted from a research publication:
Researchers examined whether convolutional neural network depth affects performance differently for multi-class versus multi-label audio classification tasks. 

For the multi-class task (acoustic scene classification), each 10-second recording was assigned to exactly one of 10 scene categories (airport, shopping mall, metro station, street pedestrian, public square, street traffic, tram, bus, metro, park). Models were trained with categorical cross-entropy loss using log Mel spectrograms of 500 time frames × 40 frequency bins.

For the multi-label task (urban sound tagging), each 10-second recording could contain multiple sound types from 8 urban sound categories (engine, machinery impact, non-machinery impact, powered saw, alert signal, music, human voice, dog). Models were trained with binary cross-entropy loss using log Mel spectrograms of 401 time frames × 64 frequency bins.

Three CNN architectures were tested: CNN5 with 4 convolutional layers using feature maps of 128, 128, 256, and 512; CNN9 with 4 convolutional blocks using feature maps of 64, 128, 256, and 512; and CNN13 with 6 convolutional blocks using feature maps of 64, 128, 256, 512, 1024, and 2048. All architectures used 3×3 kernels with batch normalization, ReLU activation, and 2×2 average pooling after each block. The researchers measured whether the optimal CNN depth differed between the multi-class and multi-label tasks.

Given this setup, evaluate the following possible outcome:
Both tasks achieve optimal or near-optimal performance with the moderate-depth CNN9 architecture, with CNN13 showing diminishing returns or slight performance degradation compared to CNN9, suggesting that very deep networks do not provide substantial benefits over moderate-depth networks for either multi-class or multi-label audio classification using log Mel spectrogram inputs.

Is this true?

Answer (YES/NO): YES